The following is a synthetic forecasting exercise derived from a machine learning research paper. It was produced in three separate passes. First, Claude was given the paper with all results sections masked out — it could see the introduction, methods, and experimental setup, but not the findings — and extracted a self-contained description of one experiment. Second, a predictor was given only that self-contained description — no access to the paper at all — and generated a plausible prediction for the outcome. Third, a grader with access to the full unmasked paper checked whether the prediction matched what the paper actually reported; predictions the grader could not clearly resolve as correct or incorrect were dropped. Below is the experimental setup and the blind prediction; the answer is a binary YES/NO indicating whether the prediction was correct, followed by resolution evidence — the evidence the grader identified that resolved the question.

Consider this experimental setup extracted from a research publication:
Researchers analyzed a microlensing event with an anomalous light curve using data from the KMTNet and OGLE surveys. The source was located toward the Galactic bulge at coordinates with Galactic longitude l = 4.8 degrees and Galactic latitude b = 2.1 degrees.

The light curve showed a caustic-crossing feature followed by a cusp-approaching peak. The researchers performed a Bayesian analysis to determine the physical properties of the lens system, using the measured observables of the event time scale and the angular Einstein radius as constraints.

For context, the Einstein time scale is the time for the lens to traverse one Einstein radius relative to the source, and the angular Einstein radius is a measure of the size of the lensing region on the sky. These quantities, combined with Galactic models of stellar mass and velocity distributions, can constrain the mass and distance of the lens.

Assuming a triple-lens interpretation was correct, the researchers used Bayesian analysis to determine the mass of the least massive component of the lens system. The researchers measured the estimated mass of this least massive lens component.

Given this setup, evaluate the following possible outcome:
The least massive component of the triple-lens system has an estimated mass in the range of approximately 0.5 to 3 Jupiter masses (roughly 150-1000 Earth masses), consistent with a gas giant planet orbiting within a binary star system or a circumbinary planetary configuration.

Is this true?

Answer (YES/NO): NO